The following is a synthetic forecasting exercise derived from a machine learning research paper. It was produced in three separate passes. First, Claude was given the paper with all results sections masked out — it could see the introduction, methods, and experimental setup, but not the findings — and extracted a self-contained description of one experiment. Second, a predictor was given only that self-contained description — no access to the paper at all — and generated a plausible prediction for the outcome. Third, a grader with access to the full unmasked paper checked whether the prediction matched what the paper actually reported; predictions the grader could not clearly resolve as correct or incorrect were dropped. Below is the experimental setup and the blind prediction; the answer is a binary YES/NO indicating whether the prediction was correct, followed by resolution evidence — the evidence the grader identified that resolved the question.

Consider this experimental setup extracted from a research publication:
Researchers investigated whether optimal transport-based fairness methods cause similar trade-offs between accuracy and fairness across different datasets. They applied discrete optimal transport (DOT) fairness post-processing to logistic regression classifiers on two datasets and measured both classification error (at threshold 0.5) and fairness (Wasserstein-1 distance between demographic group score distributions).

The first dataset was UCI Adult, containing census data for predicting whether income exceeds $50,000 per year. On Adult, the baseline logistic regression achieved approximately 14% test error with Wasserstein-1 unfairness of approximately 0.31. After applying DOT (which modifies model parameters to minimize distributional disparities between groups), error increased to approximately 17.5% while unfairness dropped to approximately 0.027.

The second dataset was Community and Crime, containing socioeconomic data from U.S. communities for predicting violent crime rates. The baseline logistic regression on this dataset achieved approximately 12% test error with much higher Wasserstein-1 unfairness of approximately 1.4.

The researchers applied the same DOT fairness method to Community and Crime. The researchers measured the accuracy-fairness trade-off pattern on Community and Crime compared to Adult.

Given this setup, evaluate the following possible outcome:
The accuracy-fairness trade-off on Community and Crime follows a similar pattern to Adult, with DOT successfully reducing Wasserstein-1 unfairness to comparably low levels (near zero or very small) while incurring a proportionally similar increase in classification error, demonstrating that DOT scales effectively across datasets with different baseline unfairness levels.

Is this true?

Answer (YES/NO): NO